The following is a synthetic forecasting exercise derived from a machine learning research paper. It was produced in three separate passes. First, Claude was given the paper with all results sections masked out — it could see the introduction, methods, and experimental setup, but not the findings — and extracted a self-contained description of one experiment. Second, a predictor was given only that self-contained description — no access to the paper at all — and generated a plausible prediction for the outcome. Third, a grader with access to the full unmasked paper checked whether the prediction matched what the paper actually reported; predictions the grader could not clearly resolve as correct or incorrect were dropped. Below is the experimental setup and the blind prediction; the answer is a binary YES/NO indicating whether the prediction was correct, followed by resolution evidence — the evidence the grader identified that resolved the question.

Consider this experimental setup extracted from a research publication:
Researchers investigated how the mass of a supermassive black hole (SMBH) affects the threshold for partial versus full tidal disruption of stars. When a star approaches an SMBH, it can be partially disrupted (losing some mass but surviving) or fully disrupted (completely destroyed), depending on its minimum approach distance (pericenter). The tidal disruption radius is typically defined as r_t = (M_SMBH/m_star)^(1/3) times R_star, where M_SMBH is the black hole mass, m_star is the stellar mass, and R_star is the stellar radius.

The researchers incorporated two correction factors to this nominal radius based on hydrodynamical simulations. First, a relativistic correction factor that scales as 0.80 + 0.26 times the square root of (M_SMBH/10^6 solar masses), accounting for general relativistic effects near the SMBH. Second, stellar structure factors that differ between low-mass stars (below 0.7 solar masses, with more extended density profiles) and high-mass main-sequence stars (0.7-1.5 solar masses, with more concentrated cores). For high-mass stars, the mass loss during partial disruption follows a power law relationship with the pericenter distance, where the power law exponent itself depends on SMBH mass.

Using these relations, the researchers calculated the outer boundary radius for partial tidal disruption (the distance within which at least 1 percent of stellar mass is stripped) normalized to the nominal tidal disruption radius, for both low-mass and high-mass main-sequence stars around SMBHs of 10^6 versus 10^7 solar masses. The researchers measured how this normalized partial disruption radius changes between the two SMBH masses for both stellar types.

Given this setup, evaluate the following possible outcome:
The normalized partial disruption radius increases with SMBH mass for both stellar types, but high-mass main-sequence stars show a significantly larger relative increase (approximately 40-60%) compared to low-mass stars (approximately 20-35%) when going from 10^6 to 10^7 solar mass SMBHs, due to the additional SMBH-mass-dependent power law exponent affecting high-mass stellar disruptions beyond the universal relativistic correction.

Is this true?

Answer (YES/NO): NO